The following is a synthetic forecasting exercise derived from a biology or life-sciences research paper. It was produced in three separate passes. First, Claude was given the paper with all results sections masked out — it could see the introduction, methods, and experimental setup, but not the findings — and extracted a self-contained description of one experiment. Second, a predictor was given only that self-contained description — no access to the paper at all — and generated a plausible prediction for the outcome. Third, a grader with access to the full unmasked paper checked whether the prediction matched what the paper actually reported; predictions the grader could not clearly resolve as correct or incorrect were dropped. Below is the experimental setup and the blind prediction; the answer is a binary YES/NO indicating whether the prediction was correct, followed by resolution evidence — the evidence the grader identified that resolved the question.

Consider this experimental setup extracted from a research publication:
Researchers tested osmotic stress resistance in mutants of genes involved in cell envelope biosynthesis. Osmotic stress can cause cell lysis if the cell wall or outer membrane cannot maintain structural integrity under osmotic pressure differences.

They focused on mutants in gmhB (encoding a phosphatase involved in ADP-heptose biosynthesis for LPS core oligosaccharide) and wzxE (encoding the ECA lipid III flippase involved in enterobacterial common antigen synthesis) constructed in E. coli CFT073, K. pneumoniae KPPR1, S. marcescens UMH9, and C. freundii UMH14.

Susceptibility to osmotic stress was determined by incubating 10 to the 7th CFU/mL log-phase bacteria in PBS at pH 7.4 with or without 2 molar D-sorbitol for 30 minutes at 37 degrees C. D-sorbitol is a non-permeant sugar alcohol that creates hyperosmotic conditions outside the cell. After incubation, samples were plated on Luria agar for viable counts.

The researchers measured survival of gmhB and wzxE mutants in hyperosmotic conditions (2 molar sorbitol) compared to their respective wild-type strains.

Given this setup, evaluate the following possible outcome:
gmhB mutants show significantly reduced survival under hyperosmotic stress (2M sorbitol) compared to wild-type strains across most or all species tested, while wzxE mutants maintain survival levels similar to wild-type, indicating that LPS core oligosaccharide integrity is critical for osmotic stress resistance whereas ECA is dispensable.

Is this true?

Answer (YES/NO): NO